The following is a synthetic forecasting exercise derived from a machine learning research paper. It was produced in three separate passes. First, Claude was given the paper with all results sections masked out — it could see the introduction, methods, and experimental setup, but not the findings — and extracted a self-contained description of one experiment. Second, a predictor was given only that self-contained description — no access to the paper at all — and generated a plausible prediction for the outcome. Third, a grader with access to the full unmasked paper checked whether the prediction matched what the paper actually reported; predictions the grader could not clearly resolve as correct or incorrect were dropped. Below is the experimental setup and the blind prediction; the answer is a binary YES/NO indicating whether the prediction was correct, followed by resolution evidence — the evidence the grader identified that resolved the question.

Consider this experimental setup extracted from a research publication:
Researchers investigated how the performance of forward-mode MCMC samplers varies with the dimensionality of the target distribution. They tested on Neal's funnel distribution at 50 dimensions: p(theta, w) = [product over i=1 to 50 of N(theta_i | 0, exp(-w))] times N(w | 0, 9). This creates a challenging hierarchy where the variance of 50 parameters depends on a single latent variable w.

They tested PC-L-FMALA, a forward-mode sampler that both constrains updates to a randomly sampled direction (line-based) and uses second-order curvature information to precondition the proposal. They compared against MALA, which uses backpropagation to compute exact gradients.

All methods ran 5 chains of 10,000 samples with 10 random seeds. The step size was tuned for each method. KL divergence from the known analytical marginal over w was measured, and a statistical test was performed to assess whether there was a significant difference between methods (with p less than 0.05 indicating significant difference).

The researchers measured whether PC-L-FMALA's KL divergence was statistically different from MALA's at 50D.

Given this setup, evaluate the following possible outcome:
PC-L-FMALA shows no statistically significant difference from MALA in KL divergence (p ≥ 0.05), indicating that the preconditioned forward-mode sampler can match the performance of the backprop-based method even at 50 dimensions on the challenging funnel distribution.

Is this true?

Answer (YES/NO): YES